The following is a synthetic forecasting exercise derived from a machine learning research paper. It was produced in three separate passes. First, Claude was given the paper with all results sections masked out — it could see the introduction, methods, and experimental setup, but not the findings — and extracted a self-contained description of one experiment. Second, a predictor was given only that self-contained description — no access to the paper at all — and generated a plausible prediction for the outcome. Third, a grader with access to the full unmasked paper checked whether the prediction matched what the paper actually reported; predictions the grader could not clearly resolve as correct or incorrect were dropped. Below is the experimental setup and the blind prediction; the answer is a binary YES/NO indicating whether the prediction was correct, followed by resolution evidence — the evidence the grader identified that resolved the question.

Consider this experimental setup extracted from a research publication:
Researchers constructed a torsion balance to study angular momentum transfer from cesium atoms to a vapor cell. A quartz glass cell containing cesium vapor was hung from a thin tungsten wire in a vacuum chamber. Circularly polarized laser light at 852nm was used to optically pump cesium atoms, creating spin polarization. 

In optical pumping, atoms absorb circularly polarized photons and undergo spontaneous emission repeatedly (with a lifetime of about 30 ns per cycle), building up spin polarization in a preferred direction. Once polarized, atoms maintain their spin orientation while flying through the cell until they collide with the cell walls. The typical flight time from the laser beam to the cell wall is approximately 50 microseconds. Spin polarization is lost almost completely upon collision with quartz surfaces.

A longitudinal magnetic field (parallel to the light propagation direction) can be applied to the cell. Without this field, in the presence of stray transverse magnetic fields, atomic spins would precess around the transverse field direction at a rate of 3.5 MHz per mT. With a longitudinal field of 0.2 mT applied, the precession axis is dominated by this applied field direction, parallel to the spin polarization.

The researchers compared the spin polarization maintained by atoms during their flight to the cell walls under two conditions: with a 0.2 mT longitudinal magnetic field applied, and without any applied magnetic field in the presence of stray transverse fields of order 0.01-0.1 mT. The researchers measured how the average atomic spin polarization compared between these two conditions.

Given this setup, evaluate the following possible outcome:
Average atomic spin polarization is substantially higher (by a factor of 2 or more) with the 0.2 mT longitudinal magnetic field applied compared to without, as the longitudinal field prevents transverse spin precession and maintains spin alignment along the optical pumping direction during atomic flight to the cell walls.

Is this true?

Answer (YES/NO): YES